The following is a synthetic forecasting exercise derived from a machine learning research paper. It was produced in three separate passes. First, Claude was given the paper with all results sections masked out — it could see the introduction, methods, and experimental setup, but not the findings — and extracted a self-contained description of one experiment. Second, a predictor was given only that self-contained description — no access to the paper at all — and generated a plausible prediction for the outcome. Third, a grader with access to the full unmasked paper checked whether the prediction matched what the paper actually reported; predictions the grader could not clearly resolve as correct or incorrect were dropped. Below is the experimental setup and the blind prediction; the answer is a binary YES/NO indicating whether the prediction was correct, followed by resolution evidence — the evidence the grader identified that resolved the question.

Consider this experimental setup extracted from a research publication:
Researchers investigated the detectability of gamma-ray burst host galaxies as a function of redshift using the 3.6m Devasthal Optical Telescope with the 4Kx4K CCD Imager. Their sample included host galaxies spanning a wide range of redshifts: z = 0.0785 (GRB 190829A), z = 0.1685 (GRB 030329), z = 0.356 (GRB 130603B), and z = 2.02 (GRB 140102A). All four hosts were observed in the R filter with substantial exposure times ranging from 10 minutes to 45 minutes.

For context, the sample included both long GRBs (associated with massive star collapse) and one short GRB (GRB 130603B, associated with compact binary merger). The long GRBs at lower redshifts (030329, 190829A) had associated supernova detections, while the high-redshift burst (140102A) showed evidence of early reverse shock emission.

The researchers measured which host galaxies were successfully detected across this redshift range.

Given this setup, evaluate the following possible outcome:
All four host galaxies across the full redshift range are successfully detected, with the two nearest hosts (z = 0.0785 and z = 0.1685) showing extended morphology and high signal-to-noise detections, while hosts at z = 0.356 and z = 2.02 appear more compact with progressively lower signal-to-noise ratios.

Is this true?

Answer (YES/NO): NO